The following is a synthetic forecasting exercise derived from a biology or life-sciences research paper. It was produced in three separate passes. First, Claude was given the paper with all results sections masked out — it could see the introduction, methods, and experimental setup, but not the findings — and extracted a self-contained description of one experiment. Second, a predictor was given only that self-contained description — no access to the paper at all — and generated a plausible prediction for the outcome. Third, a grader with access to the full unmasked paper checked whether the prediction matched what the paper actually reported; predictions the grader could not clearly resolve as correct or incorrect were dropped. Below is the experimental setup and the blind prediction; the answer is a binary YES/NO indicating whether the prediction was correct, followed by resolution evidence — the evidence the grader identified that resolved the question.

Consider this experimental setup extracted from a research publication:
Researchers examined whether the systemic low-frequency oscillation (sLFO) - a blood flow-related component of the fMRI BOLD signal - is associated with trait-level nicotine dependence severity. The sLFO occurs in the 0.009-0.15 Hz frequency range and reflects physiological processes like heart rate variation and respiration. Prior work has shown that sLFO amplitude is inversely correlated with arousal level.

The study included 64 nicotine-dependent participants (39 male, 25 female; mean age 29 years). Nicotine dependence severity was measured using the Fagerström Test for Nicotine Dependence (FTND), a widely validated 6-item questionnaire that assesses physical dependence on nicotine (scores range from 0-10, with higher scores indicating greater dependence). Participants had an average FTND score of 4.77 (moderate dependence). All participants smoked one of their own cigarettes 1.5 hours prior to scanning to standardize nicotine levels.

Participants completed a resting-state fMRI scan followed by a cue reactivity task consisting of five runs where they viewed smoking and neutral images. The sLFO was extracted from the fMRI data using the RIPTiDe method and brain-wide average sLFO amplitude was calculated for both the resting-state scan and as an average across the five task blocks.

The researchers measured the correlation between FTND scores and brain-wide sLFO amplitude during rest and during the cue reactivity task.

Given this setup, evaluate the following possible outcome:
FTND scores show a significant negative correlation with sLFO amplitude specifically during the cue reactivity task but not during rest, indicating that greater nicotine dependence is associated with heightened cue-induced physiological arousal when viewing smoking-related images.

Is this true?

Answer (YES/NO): YES